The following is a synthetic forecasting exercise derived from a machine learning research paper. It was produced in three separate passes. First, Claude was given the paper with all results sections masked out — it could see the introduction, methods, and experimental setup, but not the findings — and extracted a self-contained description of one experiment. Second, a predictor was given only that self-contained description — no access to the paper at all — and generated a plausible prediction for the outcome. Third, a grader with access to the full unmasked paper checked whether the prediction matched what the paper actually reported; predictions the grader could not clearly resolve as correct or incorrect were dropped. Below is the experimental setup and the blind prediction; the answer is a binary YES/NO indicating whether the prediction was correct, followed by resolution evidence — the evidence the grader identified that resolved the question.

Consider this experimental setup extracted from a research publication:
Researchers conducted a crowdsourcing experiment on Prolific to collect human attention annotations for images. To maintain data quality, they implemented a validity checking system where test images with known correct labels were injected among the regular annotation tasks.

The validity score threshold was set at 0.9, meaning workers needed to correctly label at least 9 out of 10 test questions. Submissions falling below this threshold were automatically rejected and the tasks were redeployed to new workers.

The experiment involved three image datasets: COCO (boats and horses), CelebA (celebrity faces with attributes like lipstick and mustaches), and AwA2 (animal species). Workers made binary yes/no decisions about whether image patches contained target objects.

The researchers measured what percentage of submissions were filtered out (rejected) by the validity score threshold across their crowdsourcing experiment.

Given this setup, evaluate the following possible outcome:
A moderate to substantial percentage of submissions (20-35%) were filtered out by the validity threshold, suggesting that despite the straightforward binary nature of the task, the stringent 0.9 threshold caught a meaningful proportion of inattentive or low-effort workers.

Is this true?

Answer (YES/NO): NO